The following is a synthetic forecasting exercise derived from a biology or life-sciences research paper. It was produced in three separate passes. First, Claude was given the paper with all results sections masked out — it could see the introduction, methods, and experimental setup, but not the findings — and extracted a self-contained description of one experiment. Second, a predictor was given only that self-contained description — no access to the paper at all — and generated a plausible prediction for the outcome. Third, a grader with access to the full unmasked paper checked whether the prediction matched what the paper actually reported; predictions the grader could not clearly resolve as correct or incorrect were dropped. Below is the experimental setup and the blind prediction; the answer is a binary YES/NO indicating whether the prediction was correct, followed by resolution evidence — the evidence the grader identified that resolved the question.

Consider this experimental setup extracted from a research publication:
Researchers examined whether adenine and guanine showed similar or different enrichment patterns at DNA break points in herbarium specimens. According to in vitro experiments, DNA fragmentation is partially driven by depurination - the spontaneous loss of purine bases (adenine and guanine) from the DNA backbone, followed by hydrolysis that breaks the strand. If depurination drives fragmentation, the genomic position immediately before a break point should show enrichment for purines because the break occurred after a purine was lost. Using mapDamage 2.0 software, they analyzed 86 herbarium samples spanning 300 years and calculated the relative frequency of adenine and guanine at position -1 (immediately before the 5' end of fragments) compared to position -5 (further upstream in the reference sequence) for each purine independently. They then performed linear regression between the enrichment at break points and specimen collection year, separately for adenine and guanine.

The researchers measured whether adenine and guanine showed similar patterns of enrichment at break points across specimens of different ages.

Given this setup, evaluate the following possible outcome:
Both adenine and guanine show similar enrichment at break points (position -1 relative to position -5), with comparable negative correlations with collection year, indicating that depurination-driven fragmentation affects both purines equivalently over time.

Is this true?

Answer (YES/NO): NO